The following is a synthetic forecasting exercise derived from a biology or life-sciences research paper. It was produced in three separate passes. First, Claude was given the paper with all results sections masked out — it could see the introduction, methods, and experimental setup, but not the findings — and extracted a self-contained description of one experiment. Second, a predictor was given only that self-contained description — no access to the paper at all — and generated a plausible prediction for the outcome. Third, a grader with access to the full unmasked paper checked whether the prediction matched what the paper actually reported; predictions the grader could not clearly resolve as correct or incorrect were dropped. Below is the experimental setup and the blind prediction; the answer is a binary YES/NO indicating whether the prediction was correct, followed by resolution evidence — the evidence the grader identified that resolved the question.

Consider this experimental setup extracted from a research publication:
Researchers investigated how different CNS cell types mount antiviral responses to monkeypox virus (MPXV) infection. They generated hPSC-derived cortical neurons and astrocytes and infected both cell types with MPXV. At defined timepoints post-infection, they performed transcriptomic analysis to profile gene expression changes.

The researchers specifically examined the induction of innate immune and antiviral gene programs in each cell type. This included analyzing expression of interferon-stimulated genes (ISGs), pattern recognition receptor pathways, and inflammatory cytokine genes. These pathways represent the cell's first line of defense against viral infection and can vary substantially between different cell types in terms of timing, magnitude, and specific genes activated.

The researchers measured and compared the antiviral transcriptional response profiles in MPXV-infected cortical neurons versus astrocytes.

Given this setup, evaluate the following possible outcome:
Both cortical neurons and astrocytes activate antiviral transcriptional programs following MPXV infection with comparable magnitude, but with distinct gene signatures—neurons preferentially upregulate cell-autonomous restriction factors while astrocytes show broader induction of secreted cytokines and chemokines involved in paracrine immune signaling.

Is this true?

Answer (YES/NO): NO